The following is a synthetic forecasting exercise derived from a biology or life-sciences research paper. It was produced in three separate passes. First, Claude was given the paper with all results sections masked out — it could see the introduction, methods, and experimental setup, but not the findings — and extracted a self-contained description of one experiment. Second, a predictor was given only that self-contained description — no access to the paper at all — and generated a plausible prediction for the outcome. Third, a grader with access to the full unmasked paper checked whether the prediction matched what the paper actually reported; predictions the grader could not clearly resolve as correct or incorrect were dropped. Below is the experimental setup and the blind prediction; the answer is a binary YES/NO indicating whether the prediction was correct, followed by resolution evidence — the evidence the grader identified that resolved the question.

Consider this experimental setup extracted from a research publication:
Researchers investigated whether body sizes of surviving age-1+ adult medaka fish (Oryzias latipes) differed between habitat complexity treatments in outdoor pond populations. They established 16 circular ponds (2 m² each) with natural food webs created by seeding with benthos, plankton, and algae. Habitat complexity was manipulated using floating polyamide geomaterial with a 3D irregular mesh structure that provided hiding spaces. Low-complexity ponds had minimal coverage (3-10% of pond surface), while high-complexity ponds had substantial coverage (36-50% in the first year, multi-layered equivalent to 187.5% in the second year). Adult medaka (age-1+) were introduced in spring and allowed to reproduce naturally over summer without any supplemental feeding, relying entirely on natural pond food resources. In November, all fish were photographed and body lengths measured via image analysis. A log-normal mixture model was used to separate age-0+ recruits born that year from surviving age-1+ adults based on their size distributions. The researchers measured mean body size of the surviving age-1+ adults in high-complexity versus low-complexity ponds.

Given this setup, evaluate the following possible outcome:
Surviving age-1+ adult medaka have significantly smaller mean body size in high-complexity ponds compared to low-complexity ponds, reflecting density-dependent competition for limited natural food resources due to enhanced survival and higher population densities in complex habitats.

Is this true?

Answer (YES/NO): NO